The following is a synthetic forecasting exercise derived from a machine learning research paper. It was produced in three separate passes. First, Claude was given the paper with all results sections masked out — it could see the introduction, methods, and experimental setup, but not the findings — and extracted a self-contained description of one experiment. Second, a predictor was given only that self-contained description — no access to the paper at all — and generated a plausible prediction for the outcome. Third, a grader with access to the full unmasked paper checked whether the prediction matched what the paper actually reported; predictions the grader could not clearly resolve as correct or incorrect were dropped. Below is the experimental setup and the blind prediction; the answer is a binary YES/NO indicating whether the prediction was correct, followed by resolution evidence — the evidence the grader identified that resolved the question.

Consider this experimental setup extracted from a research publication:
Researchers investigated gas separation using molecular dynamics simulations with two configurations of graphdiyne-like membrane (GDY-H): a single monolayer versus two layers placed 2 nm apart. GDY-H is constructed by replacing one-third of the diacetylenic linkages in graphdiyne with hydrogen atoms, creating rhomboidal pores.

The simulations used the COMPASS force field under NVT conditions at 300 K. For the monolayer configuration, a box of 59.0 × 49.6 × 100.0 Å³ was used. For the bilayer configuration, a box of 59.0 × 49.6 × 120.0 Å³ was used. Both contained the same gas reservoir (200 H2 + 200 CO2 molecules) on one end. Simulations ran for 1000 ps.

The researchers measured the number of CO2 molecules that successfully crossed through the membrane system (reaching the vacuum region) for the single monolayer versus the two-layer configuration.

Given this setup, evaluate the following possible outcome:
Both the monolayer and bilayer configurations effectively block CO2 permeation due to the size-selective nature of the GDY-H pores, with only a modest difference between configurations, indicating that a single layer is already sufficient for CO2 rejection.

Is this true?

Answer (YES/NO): NO